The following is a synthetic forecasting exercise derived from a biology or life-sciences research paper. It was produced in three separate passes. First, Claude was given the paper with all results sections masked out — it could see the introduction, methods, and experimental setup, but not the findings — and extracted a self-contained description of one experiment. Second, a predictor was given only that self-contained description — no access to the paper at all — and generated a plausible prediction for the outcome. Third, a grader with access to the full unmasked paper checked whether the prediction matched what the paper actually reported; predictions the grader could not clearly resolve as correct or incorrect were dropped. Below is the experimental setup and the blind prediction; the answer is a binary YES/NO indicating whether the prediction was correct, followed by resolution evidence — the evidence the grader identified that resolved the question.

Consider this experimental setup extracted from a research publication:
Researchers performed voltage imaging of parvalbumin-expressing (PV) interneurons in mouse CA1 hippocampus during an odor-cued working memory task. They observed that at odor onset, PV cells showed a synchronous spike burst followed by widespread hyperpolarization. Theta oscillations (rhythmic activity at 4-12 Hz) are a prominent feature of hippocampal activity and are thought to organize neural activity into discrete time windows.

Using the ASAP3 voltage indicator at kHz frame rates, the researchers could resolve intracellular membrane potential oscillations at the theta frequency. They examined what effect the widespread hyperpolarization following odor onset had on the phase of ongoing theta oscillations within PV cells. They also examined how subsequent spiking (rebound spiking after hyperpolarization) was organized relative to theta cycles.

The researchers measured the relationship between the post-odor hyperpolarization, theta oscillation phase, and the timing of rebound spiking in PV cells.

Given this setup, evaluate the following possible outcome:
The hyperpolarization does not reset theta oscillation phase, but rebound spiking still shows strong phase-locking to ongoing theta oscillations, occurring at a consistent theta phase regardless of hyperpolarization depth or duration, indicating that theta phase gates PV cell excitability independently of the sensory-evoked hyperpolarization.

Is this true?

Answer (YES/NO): NO